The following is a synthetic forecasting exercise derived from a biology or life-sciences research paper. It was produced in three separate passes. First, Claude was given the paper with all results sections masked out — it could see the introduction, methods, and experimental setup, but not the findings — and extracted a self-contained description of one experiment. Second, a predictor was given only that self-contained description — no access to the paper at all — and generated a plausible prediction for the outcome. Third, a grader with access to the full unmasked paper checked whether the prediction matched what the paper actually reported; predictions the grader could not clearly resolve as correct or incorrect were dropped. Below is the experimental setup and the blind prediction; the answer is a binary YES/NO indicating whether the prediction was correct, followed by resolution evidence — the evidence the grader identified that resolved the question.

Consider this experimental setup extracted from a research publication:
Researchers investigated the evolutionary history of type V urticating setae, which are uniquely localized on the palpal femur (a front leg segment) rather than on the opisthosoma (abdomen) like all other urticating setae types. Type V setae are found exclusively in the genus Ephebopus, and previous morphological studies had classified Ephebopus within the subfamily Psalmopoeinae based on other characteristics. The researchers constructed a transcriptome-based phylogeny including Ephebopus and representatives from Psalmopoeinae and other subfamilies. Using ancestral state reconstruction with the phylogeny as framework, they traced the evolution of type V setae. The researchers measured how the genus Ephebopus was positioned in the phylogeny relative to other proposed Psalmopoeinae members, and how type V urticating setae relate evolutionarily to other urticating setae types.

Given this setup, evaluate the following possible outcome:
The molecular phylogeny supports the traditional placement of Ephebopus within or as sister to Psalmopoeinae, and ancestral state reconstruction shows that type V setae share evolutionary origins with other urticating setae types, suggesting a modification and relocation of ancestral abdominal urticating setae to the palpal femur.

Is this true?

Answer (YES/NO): NO